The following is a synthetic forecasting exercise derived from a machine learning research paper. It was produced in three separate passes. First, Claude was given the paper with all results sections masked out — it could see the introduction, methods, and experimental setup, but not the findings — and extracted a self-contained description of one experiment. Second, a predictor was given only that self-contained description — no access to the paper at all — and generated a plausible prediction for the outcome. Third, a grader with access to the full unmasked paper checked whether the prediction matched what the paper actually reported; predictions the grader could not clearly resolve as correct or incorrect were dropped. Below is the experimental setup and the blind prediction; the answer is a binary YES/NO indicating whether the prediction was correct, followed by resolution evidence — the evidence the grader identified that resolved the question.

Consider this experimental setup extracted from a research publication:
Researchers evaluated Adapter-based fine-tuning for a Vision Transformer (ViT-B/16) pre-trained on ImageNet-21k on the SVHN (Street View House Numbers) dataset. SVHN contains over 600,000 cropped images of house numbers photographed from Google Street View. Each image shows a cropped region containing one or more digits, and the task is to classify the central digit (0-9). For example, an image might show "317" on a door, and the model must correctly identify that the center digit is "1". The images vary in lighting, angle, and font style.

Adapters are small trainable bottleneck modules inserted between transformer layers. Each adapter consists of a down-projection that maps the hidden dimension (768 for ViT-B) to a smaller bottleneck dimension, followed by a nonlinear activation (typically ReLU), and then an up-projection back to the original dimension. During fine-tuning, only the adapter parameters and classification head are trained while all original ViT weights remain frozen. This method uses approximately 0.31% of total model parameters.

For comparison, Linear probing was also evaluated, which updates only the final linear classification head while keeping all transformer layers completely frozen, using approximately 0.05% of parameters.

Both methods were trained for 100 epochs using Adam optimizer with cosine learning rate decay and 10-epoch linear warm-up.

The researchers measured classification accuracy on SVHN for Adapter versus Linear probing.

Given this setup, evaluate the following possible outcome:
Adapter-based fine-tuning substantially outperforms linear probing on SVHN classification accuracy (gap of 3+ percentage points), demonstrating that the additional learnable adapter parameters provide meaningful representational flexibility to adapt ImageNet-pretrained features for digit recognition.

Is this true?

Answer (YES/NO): NO